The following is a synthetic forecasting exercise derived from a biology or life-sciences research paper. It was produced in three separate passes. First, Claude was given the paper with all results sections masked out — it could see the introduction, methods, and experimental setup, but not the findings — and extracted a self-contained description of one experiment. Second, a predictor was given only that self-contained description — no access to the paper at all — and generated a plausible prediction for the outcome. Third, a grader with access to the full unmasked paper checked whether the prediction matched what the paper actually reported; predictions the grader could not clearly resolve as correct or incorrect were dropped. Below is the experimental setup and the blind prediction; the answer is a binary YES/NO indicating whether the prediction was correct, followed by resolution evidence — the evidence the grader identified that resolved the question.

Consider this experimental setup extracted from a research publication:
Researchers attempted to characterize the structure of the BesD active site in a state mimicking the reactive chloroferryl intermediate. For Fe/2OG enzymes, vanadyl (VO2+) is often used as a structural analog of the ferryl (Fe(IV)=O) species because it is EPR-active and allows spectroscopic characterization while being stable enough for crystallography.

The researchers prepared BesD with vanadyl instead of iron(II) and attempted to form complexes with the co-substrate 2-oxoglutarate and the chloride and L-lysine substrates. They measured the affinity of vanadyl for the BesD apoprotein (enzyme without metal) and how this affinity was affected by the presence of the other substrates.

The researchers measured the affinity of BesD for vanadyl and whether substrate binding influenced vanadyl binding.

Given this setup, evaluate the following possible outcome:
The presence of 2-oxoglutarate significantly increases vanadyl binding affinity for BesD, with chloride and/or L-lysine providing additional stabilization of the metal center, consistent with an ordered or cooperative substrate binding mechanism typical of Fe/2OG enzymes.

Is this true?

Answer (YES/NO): NO